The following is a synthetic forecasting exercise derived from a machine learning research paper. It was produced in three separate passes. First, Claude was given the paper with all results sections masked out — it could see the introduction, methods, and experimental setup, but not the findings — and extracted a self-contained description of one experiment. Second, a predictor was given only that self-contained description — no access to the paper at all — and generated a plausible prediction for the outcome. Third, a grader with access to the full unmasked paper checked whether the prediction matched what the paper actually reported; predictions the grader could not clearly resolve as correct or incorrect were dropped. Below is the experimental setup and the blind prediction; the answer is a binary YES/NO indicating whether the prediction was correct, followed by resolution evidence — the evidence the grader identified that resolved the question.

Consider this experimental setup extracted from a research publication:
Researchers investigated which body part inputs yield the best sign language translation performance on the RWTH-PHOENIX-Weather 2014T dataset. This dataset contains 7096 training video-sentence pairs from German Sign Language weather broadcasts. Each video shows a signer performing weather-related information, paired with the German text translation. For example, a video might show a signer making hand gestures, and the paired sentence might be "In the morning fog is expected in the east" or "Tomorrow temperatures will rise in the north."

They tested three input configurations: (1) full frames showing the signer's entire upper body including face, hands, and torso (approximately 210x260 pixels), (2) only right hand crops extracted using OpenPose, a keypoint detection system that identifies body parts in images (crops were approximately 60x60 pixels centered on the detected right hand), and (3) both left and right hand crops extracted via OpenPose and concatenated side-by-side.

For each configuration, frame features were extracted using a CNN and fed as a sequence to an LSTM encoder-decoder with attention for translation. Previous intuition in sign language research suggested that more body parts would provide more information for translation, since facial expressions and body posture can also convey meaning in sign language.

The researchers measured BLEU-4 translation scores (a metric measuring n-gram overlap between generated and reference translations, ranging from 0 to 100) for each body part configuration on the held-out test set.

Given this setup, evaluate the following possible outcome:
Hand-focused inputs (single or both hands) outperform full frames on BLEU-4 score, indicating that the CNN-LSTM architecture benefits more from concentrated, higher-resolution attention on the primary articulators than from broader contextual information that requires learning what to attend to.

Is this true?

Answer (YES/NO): YES